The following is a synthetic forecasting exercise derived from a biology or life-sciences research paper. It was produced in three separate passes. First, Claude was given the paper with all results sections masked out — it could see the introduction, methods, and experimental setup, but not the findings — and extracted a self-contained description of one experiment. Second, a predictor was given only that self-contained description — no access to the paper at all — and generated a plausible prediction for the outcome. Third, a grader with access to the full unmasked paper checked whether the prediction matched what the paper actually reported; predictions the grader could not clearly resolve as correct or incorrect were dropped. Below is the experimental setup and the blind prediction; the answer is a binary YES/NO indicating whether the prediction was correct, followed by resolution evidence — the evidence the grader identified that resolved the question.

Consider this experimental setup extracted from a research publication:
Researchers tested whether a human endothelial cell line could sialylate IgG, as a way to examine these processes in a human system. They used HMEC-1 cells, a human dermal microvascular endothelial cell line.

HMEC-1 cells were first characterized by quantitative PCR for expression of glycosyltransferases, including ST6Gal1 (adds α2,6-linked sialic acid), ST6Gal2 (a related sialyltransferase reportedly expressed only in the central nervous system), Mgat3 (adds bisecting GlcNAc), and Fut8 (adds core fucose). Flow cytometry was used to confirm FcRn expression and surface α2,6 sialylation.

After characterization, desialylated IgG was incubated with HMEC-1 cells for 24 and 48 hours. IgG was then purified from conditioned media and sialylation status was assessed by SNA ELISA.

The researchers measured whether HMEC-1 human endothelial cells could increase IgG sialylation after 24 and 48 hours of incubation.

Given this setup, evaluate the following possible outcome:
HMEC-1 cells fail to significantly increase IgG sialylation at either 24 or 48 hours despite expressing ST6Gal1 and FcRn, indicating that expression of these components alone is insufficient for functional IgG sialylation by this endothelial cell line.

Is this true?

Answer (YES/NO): NO